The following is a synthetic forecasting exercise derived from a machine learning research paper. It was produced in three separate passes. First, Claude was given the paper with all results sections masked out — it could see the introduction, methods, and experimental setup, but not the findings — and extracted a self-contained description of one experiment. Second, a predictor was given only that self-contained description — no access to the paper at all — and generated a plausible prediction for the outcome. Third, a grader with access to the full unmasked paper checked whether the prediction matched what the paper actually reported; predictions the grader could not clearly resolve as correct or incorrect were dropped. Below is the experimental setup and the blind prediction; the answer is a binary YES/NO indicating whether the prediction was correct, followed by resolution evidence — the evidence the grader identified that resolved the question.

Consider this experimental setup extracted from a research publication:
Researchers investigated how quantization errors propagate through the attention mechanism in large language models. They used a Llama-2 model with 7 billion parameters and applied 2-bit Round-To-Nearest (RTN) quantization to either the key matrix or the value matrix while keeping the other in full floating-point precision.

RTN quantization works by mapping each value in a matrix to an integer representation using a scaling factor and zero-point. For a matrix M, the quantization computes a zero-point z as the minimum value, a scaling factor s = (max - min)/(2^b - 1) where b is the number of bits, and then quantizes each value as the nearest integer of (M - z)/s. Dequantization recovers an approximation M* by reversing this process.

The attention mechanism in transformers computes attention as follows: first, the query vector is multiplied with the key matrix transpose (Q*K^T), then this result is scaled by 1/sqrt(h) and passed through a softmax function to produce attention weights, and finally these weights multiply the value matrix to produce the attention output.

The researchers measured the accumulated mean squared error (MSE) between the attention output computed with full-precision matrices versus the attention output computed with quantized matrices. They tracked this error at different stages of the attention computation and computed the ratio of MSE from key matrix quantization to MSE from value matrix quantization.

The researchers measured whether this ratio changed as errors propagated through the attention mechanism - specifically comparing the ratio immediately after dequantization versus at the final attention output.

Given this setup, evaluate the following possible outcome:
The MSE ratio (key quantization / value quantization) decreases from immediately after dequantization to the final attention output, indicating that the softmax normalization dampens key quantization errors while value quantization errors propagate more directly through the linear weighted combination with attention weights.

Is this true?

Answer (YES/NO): NO